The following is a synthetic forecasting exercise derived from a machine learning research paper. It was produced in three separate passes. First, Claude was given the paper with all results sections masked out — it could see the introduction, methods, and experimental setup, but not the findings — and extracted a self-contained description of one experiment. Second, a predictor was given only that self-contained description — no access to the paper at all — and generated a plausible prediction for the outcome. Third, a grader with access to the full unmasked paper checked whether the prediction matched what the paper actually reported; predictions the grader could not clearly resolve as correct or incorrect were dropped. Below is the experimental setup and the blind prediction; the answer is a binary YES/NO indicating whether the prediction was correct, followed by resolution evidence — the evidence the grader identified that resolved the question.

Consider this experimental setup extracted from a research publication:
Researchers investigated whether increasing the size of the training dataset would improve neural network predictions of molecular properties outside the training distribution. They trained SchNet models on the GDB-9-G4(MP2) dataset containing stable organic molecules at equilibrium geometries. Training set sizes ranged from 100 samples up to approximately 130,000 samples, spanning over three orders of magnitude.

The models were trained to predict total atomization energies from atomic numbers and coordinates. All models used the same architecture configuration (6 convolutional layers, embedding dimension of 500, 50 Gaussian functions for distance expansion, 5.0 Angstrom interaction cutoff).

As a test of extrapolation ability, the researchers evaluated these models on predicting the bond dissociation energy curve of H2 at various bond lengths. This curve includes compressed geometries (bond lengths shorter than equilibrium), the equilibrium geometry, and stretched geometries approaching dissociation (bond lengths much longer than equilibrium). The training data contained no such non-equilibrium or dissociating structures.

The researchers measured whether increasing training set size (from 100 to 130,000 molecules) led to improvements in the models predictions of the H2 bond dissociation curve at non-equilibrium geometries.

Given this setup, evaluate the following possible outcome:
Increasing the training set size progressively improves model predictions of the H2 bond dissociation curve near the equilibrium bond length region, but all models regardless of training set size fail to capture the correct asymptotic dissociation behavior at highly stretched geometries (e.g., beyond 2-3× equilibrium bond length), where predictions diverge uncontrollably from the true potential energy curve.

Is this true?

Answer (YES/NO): NO